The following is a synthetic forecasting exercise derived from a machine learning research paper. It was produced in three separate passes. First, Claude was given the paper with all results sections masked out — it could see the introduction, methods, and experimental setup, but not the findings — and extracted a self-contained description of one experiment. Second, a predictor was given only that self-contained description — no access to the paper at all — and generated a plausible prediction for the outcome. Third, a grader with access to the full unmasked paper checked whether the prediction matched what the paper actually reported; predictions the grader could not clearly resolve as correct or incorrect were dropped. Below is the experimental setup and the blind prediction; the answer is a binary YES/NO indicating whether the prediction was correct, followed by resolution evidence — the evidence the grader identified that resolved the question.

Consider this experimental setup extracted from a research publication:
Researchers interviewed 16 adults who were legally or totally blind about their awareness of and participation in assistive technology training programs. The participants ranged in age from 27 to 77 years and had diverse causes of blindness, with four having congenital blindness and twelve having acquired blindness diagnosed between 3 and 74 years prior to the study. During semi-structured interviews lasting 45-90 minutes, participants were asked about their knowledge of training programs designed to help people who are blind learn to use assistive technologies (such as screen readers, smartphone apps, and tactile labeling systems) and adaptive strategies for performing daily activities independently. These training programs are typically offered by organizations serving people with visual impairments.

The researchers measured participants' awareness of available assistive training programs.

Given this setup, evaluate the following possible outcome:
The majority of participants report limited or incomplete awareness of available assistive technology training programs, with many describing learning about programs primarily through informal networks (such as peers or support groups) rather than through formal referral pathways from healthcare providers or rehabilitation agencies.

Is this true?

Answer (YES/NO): NO